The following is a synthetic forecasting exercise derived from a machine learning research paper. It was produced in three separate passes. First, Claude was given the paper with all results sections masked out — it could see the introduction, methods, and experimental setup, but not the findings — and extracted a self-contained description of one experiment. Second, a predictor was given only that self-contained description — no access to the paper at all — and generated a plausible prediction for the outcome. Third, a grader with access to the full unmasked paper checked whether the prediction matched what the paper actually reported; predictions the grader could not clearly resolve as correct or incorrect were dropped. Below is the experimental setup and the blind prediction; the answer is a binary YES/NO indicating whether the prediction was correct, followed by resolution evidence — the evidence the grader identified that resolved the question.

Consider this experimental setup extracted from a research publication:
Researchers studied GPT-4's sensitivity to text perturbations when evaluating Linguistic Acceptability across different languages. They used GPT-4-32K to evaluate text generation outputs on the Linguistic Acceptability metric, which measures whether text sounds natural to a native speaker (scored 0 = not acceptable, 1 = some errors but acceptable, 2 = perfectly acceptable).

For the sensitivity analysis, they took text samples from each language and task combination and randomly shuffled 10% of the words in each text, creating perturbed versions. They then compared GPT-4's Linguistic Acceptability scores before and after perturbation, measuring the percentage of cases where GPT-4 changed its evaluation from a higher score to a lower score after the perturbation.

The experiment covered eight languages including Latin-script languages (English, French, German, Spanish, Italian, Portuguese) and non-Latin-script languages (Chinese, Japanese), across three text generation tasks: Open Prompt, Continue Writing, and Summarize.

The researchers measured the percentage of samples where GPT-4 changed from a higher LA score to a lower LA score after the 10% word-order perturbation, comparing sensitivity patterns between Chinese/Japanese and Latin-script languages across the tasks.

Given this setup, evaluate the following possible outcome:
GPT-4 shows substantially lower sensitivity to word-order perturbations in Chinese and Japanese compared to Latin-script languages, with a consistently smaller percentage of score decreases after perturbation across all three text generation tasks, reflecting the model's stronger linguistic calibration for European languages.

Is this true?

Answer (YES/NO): NO